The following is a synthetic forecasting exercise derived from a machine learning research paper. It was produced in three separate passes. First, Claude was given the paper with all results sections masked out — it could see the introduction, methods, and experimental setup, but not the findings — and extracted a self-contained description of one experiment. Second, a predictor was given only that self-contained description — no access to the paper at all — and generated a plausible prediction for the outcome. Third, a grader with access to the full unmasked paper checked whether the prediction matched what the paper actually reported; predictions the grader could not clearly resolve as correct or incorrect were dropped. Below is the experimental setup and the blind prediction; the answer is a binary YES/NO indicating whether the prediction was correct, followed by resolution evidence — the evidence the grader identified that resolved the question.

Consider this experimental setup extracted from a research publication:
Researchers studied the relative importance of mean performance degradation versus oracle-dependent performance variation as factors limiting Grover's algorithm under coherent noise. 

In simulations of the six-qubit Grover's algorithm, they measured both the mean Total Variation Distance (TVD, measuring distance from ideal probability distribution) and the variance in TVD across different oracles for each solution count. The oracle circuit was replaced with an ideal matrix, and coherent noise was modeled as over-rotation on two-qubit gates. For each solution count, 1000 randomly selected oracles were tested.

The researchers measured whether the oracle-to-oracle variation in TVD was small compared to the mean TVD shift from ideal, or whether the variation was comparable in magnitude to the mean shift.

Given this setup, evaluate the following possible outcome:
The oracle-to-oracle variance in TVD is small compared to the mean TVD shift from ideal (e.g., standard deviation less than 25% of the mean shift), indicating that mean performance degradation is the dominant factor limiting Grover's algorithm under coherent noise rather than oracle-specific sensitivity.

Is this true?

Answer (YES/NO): NO